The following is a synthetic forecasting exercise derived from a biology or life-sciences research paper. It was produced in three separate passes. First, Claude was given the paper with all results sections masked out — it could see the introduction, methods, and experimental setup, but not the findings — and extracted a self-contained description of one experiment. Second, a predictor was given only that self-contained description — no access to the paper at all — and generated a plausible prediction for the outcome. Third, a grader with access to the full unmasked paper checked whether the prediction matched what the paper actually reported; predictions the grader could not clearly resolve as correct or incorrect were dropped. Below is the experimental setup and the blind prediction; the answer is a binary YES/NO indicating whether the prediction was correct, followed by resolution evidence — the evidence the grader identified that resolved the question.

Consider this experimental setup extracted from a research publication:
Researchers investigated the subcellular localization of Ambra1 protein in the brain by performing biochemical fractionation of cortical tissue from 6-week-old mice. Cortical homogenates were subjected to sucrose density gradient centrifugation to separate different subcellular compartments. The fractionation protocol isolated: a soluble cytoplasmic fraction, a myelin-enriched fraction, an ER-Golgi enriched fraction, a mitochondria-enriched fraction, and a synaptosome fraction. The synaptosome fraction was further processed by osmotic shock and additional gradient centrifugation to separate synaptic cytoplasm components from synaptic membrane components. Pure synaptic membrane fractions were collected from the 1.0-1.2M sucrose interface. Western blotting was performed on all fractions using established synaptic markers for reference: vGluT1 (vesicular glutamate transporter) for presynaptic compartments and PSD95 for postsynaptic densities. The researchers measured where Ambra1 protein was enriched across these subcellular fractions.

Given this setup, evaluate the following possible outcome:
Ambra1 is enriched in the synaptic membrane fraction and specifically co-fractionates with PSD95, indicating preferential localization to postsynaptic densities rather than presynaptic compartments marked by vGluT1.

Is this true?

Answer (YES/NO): NO